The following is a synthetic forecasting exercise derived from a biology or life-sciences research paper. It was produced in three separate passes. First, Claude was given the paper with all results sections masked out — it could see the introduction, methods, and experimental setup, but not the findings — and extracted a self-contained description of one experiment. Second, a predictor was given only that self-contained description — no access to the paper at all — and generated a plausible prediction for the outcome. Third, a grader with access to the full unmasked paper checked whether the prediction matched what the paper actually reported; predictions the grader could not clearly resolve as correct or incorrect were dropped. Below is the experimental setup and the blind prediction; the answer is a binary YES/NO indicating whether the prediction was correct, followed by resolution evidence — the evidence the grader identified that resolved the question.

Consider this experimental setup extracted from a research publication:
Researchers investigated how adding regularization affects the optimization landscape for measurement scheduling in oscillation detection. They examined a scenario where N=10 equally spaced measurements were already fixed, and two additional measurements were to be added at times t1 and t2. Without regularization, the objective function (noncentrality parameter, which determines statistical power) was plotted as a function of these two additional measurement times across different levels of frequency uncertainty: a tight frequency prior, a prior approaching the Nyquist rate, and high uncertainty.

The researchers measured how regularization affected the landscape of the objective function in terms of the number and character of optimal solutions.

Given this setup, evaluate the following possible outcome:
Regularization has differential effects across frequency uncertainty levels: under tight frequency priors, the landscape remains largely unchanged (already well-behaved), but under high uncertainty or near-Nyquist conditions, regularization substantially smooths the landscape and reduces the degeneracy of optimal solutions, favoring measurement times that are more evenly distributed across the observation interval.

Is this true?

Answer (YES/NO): NO